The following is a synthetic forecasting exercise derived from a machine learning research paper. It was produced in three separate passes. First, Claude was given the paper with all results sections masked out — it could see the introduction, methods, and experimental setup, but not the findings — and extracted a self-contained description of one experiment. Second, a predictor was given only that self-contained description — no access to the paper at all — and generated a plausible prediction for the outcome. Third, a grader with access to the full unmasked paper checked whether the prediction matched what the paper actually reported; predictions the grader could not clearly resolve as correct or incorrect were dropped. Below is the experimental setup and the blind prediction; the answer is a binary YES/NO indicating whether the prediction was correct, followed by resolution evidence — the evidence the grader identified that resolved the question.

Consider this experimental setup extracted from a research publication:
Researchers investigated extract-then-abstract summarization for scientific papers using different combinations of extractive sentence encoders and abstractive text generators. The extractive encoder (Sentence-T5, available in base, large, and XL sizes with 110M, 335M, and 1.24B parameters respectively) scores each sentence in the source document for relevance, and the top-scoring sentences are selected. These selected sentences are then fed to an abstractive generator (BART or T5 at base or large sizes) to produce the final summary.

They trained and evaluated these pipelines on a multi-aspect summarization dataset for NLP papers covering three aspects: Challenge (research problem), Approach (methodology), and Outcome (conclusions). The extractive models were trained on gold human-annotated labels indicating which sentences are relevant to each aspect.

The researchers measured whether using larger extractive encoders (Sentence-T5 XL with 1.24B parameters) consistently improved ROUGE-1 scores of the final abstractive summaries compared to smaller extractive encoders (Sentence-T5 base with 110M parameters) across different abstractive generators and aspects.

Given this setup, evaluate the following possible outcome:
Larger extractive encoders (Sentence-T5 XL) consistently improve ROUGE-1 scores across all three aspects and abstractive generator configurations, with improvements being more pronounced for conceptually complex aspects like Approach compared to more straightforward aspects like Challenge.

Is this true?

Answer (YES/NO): NO